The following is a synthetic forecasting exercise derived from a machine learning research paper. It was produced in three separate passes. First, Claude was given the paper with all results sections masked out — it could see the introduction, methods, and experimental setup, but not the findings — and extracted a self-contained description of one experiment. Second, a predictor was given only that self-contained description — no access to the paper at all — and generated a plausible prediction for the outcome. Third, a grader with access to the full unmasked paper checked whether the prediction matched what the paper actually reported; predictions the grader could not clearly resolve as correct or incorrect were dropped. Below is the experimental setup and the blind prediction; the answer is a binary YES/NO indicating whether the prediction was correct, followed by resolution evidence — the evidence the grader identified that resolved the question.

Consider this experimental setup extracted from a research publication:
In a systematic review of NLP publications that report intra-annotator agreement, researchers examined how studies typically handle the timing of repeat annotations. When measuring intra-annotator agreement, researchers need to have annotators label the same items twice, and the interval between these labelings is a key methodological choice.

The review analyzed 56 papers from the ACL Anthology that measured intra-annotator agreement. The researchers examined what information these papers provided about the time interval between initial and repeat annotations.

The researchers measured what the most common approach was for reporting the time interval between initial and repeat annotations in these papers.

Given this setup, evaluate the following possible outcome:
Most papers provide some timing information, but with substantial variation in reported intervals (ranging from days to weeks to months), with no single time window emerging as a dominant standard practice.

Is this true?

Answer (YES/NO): NO